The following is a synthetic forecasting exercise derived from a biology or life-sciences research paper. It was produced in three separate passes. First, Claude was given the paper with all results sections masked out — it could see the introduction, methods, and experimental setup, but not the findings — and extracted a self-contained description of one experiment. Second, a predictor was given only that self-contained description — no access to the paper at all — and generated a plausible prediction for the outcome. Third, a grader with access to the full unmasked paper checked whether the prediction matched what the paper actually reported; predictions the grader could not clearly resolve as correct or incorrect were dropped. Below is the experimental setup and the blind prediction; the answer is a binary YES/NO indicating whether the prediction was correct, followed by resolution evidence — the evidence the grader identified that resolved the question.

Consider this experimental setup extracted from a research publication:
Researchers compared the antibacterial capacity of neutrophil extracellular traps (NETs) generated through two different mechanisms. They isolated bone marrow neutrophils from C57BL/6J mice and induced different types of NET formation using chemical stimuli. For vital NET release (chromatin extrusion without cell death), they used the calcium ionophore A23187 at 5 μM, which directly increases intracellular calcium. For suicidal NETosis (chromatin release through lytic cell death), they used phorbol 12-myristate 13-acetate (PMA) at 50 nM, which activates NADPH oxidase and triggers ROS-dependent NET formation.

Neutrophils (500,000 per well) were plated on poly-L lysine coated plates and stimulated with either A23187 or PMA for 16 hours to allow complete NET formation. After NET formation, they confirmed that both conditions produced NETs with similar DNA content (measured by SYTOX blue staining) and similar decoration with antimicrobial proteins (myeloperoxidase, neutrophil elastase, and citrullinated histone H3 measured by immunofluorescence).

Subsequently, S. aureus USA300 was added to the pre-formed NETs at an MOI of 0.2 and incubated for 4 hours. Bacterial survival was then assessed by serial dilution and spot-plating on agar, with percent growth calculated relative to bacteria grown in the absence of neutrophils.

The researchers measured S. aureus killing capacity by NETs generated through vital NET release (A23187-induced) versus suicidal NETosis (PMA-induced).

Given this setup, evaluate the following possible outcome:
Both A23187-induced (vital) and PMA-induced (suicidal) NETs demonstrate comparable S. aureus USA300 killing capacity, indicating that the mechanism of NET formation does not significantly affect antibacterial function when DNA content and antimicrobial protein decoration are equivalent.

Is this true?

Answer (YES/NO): NO